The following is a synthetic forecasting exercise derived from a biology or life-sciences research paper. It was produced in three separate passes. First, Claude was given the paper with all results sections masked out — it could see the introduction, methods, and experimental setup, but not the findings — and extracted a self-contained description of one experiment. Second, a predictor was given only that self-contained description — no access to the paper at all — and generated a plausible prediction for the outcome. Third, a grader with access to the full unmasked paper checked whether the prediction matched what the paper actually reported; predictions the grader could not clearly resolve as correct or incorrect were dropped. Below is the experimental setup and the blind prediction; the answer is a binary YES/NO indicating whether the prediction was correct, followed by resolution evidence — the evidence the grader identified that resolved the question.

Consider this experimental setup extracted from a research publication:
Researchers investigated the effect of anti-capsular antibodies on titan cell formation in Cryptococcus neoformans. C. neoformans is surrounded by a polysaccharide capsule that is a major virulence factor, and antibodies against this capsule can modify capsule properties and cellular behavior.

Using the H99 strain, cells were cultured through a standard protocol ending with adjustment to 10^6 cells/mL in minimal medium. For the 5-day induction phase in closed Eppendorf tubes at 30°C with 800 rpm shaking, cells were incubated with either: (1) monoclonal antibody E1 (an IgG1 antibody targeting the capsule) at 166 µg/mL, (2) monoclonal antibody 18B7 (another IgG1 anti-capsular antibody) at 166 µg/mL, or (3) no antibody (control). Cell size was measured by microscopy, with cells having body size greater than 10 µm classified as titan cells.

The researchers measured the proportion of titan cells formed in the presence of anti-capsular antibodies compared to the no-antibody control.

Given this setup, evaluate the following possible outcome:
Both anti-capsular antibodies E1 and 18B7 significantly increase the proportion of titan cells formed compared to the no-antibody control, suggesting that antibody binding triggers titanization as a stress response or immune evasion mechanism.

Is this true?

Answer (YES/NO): NO